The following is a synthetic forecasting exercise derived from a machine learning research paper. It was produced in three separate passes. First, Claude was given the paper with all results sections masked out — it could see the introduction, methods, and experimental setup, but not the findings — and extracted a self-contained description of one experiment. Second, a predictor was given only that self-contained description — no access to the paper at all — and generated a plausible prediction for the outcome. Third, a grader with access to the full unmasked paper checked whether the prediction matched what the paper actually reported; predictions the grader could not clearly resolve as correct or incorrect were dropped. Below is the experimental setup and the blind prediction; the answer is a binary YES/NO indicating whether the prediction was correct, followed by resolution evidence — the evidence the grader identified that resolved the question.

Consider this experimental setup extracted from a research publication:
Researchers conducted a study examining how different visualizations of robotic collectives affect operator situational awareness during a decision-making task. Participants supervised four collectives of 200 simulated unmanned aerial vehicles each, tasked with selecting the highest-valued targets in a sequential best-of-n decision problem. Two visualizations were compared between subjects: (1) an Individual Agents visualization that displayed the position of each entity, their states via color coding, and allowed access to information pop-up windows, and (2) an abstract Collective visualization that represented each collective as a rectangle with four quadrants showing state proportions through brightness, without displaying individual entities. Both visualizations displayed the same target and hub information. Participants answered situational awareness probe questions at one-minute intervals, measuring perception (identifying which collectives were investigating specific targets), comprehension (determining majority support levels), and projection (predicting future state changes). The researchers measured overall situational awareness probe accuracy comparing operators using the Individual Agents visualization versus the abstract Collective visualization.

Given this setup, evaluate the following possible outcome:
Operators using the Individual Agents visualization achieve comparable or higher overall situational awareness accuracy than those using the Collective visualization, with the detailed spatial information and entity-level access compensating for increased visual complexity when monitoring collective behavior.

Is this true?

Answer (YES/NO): NO